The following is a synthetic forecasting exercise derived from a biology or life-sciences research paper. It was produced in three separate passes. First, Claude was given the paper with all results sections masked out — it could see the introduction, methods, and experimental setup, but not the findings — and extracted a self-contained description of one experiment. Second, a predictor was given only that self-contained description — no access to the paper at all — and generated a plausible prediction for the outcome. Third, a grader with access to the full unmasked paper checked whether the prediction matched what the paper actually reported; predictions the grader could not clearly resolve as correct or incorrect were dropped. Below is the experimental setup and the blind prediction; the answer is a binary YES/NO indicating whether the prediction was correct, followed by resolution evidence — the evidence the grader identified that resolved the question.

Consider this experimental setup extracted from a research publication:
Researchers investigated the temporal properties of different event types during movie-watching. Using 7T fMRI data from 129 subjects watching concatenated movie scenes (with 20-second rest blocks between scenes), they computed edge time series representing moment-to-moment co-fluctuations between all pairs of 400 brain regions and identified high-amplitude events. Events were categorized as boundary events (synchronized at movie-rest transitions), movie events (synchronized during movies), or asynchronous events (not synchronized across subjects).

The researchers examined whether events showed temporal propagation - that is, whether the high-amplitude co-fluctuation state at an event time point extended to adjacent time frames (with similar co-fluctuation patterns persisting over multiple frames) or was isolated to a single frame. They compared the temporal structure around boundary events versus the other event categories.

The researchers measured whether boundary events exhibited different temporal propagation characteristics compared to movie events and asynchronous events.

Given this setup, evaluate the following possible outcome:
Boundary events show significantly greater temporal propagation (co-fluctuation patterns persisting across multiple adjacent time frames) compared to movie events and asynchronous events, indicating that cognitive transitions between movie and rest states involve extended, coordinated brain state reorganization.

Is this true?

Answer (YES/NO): YES